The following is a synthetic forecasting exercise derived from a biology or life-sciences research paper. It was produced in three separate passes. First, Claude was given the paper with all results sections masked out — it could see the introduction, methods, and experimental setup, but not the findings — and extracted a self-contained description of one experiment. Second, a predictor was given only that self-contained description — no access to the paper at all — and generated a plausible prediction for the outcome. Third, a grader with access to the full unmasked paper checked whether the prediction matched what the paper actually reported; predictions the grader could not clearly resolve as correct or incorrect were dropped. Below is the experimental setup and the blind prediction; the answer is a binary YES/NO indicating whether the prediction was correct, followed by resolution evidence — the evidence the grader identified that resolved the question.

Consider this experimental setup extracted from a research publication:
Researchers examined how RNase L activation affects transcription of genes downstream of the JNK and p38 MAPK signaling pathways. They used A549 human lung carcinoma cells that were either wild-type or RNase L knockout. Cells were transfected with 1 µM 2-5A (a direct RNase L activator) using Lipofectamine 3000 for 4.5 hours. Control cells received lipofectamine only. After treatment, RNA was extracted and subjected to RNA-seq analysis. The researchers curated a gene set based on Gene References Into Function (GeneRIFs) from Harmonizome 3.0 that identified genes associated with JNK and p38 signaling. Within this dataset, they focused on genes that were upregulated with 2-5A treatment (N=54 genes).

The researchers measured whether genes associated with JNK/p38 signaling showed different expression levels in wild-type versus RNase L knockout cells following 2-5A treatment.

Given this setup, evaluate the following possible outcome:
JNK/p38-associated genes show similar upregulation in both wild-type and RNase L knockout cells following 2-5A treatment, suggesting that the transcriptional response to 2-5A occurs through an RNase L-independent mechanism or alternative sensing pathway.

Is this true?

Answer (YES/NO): NO